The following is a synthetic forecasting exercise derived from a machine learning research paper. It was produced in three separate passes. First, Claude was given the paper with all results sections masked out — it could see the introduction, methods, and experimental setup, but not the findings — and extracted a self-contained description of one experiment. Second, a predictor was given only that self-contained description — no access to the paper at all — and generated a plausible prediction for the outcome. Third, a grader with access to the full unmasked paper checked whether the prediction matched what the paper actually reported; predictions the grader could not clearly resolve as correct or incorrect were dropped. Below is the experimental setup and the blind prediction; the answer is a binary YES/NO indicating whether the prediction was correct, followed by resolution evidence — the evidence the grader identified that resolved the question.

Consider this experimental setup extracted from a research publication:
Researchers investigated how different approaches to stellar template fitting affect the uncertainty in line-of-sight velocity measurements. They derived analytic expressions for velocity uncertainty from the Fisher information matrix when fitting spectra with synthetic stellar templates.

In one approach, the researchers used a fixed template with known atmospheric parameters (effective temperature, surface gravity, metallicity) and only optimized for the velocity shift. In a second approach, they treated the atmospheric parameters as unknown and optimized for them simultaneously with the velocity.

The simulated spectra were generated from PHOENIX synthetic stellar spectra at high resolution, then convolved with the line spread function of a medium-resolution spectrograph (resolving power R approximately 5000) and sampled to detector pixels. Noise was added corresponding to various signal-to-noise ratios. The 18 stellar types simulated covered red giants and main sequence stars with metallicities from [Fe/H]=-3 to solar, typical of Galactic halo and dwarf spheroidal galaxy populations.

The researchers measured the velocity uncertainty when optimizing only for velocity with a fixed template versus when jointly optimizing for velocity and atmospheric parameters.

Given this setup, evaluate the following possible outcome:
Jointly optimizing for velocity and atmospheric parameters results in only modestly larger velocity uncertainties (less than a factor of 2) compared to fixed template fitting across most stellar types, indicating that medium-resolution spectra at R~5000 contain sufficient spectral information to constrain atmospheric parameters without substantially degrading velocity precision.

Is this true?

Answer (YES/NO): NO